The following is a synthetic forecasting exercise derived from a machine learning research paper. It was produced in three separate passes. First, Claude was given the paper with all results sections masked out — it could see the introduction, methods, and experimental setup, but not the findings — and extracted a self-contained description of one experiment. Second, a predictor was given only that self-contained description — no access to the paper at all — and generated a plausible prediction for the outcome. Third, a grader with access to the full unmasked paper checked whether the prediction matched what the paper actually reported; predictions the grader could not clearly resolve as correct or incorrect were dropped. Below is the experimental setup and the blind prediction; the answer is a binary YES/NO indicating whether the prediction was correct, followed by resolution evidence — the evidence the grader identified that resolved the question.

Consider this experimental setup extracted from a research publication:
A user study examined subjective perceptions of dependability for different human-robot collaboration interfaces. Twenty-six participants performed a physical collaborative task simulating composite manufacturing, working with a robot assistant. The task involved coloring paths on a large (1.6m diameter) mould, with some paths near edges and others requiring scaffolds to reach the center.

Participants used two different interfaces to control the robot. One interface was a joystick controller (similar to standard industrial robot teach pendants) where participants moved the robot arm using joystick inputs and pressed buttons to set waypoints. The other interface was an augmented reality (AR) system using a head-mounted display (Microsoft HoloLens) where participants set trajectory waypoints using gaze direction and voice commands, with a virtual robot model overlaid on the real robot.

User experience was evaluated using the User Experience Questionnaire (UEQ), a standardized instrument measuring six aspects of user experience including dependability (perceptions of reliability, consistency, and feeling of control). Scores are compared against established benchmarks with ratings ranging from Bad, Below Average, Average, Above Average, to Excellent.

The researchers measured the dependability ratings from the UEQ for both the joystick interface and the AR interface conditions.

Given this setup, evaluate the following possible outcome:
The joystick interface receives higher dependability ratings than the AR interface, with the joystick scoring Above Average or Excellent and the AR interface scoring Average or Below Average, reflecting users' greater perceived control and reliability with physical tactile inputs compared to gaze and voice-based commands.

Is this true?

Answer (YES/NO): NO